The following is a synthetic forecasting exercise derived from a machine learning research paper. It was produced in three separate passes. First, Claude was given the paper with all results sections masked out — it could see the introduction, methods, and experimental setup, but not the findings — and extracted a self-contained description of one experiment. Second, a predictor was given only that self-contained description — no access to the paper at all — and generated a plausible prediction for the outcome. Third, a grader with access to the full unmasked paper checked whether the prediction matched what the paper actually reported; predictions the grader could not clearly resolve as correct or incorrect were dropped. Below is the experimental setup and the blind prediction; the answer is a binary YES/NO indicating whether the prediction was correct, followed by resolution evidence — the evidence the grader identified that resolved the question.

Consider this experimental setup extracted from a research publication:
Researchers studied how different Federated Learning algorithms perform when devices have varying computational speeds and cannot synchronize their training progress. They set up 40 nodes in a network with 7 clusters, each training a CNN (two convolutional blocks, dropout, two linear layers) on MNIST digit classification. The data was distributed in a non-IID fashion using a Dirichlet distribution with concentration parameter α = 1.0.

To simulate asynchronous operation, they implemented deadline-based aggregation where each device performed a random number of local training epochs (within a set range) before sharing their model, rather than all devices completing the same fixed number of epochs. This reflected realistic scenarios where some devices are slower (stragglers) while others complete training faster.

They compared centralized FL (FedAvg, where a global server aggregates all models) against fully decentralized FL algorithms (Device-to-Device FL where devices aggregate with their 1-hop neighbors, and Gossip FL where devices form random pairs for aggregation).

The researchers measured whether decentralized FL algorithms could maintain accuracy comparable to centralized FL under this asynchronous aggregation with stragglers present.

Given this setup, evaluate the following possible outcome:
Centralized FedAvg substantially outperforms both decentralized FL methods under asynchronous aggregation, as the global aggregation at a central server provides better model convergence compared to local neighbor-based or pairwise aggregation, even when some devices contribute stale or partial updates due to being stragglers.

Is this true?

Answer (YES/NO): NO